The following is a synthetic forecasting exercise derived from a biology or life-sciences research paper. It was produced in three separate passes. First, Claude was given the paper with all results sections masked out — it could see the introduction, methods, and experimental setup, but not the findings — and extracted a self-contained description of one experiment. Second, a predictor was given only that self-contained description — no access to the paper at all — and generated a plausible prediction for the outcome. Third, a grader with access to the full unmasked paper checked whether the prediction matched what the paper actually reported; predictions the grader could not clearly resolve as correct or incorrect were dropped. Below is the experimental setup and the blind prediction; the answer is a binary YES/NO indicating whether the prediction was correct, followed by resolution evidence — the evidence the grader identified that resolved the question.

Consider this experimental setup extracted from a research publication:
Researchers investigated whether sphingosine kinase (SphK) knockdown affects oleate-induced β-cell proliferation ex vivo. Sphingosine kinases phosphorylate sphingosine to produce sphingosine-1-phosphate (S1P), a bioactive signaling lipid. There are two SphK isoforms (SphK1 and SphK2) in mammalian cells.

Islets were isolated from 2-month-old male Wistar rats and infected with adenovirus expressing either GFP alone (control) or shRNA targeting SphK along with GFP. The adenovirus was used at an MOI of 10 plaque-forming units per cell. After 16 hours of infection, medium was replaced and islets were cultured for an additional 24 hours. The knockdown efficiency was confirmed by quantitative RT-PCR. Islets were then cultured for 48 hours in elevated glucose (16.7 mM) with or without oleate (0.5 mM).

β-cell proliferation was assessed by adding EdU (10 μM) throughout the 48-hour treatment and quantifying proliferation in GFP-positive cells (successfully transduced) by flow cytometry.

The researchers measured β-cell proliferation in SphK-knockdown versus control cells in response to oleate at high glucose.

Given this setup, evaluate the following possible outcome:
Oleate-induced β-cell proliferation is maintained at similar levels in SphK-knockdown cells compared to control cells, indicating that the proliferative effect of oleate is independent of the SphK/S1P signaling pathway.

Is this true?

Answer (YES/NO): NO